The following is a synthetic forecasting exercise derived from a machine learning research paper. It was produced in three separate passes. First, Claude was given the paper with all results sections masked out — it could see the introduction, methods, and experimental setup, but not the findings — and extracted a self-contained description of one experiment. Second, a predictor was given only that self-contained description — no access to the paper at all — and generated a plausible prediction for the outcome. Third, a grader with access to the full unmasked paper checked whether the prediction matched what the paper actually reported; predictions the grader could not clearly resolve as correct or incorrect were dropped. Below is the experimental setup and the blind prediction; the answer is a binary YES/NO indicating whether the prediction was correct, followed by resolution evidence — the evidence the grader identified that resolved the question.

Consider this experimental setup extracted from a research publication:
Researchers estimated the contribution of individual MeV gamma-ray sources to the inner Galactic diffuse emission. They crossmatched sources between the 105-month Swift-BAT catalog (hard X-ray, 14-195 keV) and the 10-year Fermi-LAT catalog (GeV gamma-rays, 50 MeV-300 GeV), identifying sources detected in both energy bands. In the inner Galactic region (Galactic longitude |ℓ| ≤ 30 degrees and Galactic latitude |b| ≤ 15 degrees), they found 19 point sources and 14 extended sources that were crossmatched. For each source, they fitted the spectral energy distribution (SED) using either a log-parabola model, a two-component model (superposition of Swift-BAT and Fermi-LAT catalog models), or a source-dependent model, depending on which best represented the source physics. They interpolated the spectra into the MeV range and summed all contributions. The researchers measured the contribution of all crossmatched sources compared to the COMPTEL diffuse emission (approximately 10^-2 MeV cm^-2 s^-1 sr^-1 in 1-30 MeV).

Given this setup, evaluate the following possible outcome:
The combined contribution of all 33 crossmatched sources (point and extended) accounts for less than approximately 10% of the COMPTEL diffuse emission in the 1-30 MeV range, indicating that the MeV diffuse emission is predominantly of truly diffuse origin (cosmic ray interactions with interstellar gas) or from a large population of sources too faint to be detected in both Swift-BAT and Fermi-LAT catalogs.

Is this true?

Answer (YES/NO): NO